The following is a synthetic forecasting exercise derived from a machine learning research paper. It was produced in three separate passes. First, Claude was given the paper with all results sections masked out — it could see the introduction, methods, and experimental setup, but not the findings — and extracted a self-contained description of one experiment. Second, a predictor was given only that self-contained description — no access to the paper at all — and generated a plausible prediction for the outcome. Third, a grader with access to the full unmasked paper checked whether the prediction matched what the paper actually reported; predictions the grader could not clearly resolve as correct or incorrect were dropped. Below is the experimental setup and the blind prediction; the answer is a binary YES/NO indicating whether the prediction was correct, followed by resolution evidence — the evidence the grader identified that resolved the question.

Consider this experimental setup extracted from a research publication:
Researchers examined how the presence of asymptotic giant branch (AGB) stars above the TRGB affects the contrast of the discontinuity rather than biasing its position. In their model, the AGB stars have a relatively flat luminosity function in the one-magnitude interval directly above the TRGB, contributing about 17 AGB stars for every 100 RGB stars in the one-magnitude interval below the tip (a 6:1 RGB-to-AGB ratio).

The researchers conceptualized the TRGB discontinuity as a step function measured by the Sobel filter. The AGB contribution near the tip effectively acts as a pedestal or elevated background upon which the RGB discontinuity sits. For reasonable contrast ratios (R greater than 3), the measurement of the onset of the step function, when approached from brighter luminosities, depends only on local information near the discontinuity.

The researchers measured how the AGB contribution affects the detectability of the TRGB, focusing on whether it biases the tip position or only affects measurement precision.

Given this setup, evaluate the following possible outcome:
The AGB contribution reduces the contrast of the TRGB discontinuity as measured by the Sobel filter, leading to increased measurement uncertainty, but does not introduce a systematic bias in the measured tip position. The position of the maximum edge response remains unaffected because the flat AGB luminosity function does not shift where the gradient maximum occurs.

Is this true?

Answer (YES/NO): YES